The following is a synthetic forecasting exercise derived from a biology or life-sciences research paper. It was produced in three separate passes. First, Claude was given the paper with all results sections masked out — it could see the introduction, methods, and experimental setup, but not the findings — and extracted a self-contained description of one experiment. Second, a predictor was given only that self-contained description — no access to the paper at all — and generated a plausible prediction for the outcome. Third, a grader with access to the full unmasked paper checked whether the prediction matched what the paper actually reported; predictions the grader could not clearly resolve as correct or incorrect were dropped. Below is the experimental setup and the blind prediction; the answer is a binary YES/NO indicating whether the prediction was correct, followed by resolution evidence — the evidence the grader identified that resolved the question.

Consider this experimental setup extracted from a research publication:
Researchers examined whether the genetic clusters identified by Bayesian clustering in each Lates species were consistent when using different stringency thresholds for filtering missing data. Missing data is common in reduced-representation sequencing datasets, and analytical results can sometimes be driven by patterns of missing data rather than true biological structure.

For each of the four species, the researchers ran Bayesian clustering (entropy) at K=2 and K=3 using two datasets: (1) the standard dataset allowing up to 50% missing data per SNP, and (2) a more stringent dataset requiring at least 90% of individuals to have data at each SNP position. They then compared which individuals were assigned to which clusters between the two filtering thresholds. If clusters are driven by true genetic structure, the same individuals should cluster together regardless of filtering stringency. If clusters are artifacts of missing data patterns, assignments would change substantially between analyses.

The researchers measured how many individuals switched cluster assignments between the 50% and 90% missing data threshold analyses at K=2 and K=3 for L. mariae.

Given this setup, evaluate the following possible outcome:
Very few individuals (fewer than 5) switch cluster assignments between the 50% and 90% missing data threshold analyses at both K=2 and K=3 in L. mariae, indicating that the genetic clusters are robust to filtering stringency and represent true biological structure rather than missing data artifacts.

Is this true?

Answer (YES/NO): NO